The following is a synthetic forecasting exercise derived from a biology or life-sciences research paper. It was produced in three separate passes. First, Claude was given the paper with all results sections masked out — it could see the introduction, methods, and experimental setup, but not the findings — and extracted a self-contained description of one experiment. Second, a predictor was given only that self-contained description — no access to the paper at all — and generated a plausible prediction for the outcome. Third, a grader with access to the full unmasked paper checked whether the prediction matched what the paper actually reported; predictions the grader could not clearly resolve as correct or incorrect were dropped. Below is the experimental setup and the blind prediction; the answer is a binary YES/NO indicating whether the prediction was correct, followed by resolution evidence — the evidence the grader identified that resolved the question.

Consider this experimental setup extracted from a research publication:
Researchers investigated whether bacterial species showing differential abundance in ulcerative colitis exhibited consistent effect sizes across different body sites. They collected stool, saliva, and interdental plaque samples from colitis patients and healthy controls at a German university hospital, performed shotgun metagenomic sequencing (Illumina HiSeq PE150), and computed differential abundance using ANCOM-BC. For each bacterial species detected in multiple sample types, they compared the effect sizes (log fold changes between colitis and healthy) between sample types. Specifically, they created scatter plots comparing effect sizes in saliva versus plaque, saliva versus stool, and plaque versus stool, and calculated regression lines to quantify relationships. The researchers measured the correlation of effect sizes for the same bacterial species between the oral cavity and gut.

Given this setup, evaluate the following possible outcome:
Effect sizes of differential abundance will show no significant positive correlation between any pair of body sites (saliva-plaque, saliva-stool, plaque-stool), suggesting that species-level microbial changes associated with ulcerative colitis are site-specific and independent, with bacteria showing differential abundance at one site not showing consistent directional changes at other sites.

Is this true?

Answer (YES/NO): NO